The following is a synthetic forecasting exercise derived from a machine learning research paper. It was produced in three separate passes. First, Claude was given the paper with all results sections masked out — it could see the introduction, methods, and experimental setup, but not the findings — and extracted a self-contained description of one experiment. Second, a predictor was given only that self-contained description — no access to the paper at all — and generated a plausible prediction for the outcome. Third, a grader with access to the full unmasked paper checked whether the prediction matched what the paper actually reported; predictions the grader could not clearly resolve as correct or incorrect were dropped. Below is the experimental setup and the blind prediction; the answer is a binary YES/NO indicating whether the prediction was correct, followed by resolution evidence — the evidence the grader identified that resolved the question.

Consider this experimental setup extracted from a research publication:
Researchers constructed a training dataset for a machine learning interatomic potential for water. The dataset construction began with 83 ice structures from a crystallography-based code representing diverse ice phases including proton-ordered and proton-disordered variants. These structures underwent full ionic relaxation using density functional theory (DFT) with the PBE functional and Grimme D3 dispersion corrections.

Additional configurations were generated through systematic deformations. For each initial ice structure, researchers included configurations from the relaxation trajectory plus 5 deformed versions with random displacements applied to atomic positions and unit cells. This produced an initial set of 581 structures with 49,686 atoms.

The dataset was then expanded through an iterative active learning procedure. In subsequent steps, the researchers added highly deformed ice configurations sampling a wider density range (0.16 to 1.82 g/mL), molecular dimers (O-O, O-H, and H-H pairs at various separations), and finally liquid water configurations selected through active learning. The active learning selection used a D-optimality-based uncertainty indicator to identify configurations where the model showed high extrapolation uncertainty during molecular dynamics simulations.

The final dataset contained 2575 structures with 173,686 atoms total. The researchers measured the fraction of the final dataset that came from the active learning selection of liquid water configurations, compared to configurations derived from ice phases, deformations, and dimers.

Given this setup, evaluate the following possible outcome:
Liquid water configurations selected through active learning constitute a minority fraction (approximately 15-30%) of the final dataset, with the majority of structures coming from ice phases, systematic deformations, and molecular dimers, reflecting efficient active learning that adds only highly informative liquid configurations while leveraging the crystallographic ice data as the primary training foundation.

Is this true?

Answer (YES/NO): NO